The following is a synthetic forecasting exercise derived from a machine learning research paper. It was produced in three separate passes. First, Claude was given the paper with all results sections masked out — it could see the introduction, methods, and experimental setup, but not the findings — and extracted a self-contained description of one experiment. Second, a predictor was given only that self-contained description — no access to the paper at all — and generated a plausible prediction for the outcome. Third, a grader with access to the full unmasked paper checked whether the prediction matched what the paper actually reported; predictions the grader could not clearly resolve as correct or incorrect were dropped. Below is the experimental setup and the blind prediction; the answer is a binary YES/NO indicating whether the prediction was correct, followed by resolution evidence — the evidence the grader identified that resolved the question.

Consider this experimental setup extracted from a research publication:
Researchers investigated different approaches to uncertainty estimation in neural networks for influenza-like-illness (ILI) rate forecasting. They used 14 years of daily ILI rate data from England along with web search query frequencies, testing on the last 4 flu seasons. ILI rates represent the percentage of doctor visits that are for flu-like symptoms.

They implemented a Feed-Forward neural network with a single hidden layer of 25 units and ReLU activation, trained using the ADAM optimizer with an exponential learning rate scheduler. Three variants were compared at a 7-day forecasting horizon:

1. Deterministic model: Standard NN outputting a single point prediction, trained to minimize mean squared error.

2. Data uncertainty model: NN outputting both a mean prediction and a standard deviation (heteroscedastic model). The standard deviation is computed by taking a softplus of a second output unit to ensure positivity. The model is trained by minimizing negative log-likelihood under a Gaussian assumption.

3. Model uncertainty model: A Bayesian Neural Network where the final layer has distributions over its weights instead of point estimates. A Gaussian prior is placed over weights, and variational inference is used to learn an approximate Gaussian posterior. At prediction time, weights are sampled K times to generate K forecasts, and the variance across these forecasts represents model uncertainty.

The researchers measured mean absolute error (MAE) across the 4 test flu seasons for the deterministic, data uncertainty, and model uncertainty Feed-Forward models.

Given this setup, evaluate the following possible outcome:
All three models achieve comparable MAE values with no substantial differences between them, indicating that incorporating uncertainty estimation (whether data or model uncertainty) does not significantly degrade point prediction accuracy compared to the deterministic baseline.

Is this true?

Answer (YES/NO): NO